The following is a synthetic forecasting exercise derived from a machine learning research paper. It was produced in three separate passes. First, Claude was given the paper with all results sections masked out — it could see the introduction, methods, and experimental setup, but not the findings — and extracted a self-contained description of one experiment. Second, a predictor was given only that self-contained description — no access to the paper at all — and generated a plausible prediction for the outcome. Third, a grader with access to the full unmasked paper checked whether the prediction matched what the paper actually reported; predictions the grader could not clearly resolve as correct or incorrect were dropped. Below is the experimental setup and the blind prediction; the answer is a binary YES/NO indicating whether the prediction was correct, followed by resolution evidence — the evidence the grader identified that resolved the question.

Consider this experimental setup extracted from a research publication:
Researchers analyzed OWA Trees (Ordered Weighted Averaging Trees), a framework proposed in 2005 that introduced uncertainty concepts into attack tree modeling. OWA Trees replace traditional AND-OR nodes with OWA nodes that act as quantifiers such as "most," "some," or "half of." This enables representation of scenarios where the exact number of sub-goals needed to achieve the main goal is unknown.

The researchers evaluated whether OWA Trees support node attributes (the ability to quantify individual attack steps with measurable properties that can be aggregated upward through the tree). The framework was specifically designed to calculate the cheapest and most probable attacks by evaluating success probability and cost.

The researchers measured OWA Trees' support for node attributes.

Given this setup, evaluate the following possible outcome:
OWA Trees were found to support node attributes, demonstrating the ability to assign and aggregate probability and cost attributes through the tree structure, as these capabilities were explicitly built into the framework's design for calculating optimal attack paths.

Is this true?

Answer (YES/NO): NO